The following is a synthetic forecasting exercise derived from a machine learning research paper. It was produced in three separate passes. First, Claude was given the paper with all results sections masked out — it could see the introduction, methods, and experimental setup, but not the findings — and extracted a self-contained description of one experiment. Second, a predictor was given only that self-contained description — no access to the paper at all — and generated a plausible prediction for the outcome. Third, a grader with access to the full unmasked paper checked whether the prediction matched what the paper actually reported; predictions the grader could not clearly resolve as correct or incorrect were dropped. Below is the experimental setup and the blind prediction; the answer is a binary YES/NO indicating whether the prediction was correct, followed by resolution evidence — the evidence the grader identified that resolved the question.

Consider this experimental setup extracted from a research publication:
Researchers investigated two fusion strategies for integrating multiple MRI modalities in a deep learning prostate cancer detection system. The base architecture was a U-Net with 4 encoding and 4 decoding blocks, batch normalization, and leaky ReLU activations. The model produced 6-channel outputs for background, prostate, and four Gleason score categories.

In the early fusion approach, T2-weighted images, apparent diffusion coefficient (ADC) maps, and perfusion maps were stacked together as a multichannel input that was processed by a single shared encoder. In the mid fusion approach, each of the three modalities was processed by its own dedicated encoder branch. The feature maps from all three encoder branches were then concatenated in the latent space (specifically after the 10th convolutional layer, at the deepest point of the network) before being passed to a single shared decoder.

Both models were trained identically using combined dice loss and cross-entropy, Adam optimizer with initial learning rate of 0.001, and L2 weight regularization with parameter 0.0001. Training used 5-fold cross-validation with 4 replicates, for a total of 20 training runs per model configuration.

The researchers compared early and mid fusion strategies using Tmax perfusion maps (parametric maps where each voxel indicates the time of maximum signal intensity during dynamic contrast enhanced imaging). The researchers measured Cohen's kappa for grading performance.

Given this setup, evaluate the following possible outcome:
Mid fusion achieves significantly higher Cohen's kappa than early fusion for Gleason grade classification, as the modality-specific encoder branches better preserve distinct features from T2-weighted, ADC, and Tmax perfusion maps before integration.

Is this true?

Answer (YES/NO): NO